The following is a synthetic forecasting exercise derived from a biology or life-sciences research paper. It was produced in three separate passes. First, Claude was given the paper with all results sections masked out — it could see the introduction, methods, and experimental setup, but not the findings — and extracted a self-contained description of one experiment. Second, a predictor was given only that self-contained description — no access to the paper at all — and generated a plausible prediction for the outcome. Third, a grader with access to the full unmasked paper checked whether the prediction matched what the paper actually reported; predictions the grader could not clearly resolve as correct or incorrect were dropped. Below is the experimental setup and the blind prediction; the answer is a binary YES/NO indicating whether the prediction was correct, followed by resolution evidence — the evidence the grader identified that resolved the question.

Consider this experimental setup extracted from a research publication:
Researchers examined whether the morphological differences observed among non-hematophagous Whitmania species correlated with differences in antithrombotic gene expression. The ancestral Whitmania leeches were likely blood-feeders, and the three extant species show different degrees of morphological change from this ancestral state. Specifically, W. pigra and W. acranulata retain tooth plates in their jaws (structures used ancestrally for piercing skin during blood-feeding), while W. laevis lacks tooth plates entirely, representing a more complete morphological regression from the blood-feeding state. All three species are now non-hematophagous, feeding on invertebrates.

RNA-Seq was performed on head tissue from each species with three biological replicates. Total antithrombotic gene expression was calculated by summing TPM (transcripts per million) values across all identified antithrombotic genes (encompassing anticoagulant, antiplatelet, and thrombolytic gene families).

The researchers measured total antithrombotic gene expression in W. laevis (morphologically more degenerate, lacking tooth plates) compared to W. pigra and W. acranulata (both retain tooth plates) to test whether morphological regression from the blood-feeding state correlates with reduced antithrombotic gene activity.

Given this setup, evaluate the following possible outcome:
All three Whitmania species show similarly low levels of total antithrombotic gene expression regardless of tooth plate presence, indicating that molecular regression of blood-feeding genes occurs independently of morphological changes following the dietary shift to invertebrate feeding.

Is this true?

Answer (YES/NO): NO